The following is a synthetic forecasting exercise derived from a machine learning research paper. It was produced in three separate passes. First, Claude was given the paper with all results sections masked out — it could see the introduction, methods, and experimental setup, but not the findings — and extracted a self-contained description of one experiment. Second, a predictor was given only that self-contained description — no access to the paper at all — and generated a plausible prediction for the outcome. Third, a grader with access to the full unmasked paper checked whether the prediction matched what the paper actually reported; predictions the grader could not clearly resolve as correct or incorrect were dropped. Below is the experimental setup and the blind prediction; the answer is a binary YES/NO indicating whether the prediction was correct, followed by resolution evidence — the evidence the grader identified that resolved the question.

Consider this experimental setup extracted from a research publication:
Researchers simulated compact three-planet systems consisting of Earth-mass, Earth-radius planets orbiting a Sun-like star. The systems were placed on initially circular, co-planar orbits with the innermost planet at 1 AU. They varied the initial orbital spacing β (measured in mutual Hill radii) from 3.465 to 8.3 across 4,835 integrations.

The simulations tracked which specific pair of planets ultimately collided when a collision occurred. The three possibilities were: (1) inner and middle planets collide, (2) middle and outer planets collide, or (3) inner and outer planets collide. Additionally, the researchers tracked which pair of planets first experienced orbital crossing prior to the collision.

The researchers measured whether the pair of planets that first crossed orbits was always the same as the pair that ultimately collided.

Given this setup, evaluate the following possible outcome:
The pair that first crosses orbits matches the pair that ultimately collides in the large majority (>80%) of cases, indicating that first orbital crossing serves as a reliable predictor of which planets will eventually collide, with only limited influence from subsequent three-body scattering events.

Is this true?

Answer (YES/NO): NO